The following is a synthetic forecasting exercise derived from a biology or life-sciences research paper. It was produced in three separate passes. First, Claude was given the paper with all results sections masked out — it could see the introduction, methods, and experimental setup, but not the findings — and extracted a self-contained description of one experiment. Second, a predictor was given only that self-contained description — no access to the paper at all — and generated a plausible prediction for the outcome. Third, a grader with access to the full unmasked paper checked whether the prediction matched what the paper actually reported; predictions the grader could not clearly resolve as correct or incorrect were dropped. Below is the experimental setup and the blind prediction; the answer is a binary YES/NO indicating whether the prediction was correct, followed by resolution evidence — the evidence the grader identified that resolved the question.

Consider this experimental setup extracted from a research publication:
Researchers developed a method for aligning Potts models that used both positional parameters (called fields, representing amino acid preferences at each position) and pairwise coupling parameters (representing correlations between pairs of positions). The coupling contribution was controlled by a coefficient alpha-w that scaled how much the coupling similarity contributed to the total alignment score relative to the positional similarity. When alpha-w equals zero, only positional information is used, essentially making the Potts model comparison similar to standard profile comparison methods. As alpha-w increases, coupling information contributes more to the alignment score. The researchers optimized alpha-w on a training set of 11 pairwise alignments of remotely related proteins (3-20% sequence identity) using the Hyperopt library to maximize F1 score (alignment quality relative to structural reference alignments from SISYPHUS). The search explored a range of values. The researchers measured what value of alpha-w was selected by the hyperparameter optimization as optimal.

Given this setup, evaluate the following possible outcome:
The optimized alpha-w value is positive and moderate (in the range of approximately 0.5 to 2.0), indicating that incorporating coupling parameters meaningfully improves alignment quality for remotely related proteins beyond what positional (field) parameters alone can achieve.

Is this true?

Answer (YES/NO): NO